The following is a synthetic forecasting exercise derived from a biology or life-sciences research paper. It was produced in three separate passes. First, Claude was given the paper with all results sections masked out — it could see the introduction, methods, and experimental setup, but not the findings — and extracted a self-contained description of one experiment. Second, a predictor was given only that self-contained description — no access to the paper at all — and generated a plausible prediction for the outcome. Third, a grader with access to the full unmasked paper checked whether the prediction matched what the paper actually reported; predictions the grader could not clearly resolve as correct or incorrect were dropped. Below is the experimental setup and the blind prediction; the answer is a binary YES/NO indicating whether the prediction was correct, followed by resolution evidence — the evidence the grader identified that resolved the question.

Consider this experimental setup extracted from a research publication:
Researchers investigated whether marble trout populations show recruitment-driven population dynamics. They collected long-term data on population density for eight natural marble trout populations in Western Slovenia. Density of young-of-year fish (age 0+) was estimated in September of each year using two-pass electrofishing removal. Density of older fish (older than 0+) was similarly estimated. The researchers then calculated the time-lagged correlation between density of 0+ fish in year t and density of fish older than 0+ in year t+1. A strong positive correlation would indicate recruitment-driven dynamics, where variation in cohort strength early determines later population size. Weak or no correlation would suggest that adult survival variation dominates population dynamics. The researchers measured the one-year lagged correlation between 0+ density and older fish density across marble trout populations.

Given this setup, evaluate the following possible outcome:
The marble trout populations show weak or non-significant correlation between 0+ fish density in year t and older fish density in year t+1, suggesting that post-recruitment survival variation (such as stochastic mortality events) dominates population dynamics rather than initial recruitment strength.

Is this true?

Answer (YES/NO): NO